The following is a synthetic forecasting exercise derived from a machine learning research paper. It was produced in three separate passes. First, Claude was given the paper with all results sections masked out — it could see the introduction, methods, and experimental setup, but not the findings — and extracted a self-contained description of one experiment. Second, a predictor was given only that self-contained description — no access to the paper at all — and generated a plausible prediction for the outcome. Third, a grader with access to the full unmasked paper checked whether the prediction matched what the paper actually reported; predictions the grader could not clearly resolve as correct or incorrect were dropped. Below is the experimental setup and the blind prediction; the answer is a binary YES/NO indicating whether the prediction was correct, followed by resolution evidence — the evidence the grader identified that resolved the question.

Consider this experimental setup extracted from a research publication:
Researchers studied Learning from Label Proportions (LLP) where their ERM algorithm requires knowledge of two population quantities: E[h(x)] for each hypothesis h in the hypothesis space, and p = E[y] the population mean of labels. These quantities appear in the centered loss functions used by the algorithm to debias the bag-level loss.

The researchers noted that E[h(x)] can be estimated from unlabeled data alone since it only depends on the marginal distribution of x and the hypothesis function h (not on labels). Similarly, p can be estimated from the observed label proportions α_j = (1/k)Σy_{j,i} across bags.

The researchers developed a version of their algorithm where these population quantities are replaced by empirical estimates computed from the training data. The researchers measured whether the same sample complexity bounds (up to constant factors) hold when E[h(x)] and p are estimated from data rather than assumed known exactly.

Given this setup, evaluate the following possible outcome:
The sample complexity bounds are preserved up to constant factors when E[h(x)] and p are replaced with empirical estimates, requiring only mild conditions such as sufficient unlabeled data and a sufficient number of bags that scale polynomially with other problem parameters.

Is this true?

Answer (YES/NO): YES